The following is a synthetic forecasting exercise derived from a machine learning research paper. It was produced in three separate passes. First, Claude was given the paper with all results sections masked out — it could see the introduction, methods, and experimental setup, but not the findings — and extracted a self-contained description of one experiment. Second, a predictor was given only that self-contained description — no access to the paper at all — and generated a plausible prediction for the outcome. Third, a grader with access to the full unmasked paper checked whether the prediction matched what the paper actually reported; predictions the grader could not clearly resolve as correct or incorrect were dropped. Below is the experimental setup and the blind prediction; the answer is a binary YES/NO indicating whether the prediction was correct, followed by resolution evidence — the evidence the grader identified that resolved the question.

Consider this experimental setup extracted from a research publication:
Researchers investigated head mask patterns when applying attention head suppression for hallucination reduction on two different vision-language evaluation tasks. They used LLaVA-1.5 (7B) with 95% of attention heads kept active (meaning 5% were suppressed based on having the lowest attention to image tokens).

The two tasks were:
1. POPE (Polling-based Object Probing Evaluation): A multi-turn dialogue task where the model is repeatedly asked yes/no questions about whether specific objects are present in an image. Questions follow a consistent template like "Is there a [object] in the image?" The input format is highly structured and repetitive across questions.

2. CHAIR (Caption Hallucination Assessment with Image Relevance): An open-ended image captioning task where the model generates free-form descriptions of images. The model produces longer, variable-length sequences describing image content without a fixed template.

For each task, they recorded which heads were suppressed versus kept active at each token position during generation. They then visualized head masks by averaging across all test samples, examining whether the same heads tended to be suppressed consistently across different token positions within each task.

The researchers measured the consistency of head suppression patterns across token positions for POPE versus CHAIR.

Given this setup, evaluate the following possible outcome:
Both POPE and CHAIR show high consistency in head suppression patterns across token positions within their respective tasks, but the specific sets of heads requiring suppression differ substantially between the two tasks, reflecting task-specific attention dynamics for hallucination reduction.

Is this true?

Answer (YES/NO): NO